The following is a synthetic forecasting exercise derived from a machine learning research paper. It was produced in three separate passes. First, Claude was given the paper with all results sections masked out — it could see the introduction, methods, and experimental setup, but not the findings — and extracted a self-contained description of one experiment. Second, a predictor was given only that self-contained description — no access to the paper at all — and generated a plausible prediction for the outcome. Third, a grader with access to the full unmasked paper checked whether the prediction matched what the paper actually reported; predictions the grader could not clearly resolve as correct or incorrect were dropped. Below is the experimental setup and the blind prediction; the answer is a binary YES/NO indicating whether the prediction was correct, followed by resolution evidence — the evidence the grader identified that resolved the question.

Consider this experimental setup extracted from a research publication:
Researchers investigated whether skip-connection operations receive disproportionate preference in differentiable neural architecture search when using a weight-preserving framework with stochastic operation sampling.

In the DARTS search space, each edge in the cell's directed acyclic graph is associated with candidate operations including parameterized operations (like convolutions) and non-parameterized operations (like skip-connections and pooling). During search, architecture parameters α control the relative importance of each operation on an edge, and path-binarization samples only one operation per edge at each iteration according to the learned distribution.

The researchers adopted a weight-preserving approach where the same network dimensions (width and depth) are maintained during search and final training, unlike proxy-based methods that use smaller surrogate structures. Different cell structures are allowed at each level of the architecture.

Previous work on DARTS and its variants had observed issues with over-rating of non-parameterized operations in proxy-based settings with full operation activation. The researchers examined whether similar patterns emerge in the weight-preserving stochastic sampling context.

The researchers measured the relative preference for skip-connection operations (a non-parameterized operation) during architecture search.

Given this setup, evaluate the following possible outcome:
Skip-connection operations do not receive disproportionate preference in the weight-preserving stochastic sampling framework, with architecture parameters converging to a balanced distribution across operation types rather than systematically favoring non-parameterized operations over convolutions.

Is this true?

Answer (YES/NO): NO